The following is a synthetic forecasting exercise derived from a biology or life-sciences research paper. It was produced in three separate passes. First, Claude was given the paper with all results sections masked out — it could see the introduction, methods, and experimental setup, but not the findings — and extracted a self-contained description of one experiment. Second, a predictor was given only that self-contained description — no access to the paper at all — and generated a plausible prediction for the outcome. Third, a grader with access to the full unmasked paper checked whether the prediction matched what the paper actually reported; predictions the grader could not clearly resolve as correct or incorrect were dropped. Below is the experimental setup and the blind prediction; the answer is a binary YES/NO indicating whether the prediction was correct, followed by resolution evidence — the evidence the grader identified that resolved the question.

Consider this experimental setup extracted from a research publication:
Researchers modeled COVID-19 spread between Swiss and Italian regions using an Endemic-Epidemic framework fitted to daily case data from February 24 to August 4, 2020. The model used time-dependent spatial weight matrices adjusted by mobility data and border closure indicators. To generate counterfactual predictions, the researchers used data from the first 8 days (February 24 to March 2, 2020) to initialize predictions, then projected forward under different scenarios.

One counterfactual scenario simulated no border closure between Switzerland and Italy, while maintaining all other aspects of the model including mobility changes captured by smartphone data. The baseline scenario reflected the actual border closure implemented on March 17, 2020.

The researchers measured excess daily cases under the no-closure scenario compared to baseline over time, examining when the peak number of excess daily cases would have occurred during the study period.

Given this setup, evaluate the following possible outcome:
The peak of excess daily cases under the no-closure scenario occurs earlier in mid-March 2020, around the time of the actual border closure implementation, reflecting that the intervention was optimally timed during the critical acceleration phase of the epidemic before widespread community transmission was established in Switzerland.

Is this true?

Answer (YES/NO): NO